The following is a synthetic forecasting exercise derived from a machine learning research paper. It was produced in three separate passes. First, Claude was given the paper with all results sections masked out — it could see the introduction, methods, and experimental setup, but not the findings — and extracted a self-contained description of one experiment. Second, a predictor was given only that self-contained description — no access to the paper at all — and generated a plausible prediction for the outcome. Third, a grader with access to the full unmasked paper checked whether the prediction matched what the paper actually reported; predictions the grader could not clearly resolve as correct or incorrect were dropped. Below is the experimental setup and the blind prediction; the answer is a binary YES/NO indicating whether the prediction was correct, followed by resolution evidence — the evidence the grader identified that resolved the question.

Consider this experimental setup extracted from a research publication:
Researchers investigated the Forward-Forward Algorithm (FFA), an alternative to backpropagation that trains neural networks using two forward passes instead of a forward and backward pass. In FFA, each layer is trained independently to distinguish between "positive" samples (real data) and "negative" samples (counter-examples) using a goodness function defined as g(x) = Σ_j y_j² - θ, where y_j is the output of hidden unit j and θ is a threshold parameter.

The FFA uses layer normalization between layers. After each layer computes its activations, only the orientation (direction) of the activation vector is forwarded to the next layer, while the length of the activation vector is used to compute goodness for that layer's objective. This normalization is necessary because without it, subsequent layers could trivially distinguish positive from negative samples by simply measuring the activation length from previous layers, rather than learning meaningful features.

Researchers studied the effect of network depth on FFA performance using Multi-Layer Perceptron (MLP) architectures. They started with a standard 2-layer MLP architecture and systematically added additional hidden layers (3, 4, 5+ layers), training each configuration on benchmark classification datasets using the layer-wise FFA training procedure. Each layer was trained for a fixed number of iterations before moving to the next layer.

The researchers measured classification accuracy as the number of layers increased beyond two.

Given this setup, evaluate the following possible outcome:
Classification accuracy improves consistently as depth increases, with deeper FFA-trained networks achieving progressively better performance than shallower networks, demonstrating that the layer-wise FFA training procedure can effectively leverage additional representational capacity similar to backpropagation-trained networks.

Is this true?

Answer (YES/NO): NO